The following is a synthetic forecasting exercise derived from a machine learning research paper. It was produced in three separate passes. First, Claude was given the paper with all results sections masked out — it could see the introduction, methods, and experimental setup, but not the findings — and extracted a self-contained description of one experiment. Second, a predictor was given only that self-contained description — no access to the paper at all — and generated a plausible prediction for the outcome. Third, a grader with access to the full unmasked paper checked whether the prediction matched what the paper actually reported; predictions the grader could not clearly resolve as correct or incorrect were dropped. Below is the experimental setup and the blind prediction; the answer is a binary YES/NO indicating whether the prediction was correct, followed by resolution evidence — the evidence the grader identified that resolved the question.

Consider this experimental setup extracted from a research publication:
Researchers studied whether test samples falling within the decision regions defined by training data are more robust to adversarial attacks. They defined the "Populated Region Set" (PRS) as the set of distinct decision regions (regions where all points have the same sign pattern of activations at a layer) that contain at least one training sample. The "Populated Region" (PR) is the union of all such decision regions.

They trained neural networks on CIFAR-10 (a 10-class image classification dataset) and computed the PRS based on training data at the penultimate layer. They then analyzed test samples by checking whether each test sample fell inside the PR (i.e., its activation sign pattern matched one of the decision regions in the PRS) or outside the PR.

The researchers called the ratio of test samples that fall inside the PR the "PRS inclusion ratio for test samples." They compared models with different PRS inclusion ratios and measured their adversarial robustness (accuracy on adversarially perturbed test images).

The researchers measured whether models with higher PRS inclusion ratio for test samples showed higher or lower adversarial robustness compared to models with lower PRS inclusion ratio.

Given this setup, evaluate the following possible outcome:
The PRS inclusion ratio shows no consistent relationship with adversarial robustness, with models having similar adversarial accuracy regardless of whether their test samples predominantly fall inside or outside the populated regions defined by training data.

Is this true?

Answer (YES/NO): NO